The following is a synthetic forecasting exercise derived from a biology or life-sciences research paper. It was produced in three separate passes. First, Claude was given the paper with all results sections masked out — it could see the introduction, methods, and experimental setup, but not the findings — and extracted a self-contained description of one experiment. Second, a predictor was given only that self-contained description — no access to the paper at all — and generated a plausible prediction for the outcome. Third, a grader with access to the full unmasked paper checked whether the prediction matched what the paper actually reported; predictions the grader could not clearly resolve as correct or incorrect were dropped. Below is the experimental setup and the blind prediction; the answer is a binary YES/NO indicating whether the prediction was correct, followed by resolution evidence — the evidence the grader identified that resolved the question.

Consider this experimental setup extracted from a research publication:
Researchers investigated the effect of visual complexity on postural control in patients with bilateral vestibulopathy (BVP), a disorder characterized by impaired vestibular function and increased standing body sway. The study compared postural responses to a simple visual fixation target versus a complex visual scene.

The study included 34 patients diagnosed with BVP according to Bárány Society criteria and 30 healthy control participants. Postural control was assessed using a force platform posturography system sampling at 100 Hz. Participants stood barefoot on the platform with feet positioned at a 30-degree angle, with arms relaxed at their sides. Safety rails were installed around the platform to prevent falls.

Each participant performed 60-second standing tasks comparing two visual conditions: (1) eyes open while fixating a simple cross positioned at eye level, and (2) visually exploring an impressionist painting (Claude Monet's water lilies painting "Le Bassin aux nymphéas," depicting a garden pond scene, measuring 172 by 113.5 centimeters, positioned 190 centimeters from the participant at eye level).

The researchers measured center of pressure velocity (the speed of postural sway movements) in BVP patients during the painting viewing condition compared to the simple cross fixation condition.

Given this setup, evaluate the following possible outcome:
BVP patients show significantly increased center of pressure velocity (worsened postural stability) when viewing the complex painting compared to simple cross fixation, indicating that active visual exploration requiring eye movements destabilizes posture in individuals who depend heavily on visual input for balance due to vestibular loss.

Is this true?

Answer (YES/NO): NO